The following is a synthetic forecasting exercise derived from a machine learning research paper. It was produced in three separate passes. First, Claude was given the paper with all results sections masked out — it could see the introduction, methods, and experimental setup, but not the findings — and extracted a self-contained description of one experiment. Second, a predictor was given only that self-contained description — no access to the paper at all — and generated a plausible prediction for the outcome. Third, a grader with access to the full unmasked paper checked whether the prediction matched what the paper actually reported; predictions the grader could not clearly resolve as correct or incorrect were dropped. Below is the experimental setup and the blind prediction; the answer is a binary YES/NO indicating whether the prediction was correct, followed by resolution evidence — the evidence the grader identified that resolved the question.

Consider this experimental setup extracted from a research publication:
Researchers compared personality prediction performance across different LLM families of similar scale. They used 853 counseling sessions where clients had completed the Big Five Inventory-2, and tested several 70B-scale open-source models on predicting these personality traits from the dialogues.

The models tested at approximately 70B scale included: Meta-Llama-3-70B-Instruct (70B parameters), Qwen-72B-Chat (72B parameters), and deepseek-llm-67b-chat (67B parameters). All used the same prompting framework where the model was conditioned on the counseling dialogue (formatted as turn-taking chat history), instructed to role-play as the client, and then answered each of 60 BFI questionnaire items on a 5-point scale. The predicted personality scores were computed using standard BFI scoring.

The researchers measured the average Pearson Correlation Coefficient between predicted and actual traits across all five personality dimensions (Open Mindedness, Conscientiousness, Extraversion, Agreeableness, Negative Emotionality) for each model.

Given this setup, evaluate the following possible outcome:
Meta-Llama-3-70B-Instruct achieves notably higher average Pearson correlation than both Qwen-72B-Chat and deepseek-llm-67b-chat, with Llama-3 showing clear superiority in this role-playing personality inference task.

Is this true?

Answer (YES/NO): NO